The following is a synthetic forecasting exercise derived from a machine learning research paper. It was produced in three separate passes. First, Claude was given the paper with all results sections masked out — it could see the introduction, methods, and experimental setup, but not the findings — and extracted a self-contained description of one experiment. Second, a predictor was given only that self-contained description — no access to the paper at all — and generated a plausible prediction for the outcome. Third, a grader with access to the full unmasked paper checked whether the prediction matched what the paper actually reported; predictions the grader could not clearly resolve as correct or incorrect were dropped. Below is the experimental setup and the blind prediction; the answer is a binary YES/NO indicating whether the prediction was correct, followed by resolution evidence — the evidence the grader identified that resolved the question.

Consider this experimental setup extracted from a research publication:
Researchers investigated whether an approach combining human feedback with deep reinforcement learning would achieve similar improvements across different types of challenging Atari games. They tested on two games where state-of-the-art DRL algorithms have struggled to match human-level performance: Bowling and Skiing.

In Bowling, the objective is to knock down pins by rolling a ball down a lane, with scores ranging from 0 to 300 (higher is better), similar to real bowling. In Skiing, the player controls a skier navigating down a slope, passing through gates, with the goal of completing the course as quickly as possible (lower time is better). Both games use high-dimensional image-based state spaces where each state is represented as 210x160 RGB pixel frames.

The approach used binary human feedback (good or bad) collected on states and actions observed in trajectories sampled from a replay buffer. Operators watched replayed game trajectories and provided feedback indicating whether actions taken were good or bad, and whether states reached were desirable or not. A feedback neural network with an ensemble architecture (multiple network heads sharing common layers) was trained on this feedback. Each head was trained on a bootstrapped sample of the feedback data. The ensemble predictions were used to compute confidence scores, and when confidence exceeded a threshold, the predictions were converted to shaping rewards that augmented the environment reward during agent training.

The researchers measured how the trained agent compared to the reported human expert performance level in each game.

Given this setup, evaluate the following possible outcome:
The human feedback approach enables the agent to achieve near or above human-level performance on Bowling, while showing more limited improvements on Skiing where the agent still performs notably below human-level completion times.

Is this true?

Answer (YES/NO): NO